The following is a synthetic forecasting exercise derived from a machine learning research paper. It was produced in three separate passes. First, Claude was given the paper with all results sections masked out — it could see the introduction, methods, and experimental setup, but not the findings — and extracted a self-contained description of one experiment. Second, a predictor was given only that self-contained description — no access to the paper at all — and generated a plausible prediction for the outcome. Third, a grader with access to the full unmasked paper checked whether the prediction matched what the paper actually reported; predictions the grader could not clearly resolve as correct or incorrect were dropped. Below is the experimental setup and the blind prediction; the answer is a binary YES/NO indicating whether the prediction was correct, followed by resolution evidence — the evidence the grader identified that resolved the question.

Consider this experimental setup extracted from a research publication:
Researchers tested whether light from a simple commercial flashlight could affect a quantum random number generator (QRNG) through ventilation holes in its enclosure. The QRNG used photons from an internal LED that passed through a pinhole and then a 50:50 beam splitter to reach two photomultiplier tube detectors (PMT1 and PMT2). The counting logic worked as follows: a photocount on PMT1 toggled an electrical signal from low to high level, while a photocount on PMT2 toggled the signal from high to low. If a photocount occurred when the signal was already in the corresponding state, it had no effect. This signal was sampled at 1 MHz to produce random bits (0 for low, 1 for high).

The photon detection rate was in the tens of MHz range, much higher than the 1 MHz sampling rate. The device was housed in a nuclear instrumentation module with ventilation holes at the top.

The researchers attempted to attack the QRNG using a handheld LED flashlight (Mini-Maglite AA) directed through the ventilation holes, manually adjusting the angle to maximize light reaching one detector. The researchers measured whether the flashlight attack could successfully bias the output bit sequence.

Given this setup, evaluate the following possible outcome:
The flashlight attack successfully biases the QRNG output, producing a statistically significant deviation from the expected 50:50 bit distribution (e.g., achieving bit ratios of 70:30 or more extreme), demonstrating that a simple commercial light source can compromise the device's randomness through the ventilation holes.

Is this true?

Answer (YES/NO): YES